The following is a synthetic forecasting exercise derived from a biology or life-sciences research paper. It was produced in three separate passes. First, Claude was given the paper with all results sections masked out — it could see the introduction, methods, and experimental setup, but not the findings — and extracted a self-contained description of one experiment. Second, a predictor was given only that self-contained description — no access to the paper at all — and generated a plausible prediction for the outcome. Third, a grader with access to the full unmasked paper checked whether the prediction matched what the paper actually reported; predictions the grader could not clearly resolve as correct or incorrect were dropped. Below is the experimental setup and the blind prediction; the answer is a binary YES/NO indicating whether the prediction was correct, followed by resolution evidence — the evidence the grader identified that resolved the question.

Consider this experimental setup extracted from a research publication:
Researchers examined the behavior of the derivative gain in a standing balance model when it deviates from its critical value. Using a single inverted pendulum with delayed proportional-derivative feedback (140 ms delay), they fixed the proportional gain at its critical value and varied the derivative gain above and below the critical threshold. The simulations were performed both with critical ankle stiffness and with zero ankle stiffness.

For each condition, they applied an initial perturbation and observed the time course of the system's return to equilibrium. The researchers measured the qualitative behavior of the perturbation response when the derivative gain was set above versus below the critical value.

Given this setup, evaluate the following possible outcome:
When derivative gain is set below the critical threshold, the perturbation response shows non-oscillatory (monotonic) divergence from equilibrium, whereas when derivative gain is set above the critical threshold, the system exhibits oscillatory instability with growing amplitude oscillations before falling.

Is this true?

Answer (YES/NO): NO